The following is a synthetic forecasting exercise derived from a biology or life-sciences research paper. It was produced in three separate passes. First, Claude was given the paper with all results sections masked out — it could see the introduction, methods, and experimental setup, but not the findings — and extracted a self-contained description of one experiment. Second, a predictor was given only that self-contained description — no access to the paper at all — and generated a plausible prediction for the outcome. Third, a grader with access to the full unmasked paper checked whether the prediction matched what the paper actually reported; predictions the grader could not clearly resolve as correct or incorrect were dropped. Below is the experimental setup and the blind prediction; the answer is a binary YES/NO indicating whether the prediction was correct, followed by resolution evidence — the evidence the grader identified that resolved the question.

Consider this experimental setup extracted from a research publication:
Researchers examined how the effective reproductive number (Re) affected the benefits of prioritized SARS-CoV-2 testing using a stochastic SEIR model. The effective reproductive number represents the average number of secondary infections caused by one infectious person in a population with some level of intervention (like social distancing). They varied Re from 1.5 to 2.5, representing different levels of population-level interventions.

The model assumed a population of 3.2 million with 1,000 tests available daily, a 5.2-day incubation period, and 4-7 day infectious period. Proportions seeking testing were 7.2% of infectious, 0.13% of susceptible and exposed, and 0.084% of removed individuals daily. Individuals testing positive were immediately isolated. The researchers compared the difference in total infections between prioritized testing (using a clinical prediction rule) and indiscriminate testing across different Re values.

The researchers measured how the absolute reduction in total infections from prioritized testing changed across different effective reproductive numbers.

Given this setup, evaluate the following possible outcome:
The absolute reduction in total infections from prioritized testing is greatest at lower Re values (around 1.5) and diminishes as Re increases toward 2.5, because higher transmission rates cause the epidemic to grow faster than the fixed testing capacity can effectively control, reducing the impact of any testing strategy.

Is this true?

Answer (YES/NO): YES